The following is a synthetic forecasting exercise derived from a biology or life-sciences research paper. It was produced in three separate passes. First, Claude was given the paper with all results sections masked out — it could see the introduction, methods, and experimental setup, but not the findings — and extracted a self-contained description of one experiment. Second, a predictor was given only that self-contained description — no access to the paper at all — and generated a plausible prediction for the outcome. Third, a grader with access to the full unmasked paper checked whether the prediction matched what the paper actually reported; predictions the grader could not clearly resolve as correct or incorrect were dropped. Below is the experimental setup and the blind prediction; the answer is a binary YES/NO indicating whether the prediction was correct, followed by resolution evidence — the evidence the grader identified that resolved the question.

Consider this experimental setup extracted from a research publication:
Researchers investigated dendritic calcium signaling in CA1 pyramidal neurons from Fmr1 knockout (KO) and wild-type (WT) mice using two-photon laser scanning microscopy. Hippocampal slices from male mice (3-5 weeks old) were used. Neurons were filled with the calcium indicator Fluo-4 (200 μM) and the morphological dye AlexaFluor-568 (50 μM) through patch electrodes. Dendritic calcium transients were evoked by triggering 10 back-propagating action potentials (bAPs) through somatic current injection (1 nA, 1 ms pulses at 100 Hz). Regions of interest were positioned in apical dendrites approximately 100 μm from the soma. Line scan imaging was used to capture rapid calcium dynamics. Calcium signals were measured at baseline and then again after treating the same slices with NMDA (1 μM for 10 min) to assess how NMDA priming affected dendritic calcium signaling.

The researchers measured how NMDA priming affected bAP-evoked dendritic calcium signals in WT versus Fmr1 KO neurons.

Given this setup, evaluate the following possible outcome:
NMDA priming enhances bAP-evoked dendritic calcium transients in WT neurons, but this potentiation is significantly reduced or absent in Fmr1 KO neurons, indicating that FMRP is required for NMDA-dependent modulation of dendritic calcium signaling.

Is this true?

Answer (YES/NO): NO